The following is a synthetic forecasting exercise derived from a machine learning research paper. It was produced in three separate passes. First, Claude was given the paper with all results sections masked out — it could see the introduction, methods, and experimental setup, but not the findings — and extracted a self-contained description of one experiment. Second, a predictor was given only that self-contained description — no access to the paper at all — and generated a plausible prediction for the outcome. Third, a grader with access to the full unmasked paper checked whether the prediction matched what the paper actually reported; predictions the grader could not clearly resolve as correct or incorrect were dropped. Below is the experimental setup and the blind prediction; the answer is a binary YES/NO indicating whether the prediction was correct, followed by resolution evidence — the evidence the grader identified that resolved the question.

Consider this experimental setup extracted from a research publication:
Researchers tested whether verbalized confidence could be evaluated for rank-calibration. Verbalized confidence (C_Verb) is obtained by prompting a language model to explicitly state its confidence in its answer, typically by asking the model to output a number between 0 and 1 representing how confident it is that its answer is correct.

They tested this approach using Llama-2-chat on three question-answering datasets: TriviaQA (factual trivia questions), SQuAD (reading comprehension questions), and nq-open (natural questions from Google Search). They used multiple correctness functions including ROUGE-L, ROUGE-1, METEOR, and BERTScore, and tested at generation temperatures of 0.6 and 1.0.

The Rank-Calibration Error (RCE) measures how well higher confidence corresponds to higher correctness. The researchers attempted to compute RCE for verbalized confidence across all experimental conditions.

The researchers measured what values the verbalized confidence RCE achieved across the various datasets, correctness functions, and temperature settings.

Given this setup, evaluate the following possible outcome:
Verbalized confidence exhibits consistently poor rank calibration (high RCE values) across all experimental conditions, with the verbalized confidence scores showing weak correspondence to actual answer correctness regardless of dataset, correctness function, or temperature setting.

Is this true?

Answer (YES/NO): NO